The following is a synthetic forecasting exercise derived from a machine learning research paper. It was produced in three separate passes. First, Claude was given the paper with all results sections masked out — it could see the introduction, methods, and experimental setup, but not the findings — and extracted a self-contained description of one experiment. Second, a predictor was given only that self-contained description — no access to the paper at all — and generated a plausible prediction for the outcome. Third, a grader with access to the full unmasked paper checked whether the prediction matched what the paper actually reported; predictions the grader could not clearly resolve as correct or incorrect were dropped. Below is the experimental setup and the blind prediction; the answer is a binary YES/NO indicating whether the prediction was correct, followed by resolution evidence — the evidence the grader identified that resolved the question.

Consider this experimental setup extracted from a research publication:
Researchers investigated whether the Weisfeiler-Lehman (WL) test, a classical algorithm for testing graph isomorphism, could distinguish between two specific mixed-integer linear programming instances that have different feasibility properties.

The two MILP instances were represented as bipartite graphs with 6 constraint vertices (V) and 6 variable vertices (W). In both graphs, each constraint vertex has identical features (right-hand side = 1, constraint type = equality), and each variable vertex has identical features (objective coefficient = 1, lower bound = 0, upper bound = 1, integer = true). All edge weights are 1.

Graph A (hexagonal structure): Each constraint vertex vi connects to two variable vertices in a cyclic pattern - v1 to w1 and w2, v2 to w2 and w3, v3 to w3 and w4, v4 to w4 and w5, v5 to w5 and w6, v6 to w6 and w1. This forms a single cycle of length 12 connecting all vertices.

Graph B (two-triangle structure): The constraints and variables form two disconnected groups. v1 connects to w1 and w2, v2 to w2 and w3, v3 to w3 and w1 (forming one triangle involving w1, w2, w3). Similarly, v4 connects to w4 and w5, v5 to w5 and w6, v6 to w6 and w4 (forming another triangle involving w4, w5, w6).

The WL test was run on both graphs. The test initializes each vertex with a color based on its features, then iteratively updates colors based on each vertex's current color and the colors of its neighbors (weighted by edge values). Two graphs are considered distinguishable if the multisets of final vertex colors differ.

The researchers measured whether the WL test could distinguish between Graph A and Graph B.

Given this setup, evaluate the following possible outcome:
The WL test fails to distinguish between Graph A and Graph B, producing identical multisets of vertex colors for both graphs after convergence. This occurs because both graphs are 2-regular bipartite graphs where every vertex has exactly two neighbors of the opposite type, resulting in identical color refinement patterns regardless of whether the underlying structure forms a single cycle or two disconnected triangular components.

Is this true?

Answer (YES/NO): YES